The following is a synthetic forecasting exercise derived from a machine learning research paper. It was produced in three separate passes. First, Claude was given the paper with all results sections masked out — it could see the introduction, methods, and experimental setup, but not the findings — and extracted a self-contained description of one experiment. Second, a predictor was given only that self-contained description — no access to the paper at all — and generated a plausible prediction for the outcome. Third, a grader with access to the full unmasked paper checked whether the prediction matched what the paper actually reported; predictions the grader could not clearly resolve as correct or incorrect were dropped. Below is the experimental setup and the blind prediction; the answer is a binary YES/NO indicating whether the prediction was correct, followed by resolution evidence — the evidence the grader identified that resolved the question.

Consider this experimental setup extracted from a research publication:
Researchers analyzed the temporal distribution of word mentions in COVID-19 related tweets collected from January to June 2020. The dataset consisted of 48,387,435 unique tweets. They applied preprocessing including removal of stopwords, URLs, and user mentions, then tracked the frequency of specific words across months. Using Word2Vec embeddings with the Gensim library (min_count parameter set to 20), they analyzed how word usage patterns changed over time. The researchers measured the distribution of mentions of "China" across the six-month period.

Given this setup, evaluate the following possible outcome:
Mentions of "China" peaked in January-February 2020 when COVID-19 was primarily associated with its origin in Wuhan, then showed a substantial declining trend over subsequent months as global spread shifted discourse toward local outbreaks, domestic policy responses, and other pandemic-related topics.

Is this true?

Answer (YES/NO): NO